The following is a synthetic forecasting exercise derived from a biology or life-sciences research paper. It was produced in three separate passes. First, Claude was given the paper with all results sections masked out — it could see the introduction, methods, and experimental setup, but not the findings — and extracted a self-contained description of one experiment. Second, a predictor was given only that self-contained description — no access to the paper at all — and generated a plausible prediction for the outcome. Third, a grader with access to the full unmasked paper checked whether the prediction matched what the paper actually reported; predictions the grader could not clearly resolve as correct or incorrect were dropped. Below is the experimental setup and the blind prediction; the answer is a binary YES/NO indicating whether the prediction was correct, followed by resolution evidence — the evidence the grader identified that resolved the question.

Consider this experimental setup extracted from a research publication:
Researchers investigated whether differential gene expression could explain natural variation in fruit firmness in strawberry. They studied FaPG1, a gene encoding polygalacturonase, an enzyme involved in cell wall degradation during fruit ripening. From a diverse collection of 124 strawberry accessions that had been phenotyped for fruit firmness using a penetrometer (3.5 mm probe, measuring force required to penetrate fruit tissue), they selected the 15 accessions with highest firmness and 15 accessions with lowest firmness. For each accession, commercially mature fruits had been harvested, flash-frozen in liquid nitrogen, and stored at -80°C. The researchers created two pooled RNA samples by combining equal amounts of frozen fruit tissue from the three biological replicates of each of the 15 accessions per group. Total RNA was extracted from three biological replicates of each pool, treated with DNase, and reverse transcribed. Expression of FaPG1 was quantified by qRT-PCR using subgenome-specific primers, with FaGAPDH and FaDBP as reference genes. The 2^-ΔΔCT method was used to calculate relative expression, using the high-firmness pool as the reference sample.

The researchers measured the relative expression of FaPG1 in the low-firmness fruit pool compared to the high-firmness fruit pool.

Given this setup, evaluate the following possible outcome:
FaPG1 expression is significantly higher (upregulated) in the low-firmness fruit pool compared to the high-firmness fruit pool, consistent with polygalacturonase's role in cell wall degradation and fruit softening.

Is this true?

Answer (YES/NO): YES